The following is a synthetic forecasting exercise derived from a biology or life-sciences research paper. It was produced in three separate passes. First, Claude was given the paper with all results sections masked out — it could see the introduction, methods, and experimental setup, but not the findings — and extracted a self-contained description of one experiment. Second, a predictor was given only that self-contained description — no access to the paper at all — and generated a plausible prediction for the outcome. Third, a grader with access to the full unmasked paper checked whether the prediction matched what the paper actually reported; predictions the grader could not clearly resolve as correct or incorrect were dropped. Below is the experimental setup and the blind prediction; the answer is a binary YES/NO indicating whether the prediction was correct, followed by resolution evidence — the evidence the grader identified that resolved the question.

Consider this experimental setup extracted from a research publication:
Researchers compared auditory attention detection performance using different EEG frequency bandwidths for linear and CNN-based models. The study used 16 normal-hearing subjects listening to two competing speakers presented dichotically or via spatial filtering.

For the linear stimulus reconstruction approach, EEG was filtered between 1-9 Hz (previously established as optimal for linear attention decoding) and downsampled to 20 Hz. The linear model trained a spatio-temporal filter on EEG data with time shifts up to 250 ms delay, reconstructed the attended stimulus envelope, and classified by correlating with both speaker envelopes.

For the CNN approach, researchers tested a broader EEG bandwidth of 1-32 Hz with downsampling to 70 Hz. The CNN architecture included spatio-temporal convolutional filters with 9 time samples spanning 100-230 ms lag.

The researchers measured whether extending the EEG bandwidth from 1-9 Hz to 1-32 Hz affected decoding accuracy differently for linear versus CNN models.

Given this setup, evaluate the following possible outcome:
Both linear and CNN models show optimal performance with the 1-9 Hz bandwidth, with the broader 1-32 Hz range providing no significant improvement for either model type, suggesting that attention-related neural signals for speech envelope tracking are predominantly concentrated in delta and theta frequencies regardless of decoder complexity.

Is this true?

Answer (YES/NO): NO